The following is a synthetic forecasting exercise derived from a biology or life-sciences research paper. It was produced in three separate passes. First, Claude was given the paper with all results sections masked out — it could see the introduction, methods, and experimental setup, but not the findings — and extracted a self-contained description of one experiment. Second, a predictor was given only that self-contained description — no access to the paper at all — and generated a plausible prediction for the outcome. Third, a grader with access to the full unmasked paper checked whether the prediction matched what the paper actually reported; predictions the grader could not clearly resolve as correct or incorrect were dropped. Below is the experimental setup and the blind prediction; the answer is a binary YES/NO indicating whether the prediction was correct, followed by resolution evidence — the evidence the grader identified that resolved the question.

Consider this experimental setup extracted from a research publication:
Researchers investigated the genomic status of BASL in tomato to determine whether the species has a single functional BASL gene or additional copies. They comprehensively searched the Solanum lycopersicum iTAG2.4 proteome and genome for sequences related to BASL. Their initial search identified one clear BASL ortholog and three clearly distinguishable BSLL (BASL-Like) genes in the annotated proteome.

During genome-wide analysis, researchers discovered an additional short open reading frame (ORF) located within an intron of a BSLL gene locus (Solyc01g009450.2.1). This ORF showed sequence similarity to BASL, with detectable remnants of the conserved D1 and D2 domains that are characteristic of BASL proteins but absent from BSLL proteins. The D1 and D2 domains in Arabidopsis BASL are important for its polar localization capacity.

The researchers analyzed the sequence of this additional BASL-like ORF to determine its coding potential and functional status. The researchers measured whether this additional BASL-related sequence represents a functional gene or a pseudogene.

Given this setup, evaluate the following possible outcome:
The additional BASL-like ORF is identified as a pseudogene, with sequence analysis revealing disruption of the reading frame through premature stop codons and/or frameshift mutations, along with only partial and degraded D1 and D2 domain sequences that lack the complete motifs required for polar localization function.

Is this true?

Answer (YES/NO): YES